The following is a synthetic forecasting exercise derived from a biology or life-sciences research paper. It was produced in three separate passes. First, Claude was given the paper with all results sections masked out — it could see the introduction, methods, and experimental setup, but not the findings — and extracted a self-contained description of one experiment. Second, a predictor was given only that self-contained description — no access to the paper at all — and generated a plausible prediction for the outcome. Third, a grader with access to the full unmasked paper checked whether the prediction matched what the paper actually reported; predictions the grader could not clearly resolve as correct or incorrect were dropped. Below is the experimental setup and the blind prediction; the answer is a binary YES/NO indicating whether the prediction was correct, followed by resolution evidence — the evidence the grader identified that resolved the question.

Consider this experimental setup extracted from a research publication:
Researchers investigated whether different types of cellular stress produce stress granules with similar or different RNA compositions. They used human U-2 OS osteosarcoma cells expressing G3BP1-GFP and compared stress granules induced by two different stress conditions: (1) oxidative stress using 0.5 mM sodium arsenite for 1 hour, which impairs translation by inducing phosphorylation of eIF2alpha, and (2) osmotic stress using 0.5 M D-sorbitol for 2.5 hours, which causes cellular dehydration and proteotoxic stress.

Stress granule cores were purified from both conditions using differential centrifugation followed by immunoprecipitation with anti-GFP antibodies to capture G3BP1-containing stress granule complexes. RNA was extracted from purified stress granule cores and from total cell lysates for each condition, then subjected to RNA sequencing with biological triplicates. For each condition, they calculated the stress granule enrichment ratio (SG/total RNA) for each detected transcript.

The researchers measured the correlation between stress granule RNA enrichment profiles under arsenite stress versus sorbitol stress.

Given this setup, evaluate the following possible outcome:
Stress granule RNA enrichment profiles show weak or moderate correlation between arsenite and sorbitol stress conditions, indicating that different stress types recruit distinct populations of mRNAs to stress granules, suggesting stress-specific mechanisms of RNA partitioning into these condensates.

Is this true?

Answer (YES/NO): NO